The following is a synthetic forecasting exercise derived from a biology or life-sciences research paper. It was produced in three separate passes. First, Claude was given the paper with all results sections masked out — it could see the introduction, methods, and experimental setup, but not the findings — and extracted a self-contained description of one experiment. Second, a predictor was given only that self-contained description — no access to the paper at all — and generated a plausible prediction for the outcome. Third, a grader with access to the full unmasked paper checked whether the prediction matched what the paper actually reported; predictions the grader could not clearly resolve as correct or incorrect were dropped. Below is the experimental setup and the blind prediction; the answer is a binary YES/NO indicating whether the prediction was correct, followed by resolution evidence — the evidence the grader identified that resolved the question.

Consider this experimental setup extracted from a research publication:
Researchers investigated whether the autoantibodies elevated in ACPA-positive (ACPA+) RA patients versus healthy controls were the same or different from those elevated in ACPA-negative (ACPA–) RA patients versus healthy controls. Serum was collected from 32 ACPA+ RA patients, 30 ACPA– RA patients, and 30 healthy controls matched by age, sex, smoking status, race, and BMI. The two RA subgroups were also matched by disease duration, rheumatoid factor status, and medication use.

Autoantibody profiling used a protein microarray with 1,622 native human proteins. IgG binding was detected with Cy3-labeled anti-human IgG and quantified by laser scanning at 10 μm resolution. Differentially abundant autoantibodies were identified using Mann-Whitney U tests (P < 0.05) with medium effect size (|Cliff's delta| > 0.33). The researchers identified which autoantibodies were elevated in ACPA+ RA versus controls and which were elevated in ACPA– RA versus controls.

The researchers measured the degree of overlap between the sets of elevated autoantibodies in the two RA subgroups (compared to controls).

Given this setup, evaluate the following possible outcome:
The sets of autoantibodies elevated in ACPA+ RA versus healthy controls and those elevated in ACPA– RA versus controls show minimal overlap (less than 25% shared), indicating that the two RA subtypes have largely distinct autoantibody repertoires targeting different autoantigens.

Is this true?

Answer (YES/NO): YES